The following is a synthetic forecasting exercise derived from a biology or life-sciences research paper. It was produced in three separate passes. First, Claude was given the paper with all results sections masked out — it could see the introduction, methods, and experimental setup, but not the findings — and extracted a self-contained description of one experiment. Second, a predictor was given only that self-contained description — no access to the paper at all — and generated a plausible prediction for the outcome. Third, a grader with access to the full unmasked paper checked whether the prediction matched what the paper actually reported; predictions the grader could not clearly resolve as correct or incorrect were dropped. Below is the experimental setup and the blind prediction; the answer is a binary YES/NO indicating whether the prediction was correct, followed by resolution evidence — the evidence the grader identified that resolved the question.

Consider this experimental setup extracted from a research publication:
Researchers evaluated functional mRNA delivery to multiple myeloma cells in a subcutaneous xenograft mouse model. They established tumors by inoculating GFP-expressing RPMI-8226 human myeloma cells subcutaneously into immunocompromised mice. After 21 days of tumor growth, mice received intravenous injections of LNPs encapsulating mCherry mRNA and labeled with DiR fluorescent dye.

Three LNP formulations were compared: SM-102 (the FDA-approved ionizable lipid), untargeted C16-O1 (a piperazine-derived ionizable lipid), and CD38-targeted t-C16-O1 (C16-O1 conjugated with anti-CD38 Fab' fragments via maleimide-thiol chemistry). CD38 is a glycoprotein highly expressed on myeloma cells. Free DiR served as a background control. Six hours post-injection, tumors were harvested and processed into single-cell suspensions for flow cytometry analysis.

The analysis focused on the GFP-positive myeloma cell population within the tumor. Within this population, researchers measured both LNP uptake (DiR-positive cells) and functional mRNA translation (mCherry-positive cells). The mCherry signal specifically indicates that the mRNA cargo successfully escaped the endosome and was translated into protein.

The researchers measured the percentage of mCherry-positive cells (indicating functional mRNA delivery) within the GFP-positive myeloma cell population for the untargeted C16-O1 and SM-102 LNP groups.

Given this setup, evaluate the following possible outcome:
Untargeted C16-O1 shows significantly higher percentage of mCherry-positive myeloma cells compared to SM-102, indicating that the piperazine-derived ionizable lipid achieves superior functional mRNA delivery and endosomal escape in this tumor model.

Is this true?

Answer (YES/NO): NO